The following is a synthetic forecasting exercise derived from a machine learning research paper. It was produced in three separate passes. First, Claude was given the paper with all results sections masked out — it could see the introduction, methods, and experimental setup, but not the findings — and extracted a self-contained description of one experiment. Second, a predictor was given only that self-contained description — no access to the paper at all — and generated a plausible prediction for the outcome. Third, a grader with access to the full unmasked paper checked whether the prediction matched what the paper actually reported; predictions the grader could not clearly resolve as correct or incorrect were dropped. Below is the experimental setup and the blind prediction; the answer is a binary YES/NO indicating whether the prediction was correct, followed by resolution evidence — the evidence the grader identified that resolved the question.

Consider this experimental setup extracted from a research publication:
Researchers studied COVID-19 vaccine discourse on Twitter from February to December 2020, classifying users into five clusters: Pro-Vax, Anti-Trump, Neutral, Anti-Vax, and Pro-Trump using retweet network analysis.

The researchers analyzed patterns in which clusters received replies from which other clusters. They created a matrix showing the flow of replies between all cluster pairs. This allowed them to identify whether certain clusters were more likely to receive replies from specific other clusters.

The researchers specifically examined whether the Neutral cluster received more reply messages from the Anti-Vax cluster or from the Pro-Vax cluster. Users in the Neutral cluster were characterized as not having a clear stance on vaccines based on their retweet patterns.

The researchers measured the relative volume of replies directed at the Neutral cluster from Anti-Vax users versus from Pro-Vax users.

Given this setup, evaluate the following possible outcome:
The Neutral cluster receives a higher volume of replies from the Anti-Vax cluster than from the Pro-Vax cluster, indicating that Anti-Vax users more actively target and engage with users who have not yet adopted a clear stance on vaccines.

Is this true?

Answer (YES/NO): YES